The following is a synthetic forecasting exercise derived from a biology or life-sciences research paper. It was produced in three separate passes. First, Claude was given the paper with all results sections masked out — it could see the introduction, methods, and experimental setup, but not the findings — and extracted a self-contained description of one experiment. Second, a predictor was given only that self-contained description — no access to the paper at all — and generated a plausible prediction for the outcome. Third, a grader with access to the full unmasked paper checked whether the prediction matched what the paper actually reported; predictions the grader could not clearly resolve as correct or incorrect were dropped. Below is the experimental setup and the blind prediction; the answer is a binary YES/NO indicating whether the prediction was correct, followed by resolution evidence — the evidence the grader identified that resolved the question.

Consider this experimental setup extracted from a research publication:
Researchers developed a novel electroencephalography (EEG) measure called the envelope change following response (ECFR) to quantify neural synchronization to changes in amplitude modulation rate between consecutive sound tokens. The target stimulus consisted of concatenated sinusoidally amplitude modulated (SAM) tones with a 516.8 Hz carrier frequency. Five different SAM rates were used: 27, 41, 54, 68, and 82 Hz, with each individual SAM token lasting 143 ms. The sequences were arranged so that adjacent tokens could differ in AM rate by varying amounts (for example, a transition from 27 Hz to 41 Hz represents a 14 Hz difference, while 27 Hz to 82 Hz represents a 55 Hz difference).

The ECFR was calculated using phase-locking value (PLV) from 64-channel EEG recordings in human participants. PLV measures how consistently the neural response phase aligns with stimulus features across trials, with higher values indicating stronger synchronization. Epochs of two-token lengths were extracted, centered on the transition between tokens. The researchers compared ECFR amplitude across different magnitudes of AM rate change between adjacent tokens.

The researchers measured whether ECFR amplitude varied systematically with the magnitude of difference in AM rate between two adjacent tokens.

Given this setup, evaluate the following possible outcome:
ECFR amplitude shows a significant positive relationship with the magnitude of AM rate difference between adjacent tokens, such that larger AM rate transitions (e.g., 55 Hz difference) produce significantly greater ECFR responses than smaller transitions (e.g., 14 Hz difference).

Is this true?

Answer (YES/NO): YES